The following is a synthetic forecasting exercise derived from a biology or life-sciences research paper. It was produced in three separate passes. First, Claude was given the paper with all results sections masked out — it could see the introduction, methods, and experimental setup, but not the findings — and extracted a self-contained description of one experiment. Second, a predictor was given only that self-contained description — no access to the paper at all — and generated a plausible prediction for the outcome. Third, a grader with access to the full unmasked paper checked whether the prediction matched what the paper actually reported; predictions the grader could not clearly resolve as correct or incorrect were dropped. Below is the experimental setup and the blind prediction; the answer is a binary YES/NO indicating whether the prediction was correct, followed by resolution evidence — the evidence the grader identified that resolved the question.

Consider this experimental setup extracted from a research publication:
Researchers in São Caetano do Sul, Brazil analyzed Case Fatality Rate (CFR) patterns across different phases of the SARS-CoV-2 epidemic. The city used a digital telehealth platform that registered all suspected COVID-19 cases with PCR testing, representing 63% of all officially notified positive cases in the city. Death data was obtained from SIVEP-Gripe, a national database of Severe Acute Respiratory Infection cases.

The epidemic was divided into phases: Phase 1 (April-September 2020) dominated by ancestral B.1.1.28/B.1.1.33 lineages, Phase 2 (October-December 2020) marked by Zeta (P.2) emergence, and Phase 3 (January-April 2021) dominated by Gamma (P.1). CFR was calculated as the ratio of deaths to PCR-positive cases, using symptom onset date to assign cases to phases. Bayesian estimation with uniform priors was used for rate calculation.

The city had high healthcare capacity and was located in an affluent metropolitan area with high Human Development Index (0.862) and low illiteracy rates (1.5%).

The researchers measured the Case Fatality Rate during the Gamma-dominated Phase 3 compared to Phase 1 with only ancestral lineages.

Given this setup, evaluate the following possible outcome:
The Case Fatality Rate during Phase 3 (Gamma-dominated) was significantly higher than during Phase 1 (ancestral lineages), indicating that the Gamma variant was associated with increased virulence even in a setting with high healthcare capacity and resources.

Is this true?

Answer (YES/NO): YES